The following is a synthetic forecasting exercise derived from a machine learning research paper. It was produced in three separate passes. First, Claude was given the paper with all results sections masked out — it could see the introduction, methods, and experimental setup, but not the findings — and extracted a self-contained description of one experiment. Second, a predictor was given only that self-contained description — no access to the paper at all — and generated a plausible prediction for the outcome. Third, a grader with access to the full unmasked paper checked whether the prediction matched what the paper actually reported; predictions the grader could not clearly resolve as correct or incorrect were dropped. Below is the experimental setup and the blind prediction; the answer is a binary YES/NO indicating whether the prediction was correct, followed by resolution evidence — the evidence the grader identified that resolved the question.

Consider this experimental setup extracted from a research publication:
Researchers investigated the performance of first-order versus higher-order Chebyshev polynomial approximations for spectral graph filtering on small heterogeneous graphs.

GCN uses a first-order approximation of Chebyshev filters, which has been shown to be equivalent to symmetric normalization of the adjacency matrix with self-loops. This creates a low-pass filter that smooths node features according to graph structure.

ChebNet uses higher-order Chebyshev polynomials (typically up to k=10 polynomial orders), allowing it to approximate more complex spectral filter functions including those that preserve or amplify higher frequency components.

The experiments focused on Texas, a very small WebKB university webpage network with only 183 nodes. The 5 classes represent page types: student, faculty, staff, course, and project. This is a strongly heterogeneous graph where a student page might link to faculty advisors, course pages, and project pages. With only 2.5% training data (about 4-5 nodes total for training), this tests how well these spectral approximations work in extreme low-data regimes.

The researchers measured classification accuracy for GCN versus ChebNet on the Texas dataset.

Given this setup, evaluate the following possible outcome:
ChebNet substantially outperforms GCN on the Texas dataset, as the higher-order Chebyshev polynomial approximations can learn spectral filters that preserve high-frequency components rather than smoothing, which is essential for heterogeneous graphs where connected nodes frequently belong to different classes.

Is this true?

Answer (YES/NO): NO